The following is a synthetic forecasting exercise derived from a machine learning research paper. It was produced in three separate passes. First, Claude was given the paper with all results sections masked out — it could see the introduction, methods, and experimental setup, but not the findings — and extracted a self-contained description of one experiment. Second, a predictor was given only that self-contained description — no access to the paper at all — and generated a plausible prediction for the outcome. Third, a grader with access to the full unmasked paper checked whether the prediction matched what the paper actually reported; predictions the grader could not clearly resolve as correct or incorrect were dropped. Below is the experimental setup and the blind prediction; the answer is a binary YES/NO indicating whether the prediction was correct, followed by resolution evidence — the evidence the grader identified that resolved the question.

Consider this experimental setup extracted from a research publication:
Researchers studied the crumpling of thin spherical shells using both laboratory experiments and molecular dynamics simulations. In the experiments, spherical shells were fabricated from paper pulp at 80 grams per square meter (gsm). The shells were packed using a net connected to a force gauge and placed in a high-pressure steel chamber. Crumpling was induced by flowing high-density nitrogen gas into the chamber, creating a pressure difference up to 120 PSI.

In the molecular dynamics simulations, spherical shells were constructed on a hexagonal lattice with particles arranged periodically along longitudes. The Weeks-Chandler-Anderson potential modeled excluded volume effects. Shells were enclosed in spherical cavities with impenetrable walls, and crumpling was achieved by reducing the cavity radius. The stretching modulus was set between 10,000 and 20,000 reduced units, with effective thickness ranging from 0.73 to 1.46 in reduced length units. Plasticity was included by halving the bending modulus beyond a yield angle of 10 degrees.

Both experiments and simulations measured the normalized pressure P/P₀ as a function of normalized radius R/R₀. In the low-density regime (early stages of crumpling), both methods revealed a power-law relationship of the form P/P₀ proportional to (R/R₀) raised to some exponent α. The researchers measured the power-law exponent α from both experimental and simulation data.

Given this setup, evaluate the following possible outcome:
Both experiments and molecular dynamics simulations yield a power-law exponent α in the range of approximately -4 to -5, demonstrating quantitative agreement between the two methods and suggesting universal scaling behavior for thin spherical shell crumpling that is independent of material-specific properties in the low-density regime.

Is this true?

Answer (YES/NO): YES